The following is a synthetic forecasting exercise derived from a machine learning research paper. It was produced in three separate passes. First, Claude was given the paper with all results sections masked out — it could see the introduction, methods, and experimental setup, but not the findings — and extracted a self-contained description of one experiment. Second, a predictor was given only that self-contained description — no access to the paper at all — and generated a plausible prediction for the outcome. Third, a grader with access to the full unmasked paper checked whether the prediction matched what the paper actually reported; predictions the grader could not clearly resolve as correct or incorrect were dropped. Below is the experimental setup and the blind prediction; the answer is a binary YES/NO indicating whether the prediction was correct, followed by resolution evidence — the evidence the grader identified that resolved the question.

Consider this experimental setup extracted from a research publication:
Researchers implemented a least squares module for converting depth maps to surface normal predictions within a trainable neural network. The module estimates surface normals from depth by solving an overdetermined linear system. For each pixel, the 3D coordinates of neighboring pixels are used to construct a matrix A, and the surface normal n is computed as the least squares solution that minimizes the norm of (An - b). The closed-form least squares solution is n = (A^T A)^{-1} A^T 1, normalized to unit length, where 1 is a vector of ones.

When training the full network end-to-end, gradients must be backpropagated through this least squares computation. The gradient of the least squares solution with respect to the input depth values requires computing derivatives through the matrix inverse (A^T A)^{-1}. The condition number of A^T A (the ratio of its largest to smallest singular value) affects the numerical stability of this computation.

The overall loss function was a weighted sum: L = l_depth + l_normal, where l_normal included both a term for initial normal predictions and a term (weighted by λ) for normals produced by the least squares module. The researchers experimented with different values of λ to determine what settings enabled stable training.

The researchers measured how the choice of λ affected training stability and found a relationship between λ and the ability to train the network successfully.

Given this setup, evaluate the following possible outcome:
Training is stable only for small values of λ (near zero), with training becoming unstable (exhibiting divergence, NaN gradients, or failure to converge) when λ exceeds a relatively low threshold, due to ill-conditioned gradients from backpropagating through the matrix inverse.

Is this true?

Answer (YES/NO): YES